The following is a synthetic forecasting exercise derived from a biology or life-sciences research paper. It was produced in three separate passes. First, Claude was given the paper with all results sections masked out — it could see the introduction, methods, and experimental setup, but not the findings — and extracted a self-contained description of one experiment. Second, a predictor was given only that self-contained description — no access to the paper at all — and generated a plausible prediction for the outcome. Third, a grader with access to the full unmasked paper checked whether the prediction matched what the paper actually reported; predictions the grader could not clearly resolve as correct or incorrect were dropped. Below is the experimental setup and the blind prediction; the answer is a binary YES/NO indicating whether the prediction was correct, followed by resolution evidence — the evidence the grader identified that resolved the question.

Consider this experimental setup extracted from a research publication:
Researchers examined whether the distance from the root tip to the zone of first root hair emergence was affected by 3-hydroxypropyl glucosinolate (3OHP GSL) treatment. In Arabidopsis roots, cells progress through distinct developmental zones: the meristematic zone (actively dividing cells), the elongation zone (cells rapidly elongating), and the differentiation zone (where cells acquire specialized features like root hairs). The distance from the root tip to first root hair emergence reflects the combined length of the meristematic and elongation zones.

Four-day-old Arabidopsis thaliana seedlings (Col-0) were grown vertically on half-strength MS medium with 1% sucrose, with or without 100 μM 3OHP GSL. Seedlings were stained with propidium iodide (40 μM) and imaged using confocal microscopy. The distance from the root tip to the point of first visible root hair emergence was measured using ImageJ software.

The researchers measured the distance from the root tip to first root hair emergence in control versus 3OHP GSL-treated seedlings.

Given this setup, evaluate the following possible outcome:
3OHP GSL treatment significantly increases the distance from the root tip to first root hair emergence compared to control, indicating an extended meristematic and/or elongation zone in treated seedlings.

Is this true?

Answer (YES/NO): NO